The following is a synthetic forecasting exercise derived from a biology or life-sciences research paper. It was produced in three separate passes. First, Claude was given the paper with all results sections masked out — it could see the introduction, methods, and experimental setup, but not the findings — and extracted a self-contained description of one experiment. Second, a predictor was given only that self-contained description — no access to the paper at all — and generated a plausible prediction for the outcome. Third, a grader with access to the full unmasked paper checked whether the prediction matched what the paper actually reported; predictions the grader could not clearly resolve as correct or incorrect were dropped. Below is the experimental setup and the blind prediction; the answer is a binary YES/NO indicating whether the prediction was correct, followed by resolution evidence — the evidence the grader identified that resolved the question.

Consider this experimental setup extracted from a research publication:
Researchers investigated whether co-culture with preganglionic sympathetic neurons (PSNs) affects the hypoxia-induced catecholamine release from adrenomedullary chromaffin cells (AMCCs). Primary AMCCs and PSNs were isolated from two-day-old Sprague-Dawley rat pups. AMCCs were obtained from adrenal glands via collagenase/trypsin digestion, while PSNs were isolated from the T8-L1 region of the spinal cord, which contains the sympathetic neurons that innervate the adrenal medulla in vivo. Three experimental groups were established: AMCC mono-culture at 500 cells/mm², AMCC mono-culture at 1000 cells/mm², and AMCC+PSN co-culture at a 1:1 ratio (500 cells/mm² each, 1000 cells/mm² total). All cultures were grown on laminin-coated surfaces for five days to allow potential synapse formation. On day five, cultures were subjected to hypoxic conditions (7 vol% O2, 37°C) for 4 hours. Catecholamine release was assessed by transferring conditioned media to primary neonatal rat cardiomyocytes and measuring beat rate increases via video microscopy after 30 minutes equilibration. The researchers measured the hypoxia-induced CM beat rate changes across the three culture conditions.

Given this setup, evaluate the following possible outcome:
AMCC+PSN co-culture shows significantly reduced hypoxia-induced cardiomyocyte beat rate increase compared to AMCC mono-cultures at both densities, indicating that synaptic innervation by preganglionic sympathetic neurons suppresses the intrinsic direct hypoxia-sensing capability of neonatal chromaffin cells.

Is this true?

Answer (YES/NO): YES